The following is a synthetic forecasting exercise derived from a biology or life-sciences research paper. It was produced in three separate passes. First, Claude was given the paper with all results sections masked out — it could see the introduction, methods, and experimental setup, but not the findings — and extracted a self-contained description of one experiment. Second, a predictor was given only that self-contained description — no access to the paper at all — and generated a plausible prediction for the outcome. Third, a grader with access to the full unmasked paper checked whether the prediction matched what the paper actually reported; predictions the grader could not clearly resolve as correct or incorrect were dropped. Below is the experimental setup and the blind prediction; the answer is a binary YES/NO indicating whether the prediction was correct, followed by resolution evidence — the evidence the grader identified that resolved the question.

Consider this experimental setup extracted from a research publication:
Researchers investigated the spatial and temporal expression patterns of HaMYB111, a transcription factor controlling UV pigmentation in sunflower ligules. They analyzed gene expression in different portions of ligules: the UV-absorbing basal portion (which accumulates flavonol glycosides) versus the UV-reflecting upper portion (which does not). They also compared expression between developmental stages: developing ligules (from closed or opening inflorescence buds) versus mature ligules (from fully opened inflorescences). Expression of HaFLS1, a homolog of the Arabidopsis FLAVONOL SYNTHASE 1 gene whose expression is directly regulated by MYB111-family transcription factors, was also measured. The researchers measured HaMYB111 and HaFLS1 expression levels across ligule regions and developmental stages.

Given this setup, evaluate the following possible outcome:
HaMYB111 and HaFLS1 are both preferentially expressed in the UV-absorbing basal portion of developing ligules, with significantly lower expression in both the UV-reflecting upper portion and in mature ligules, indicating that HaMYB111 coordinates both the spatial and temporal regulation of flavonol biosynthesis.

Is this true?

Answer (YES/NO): YES